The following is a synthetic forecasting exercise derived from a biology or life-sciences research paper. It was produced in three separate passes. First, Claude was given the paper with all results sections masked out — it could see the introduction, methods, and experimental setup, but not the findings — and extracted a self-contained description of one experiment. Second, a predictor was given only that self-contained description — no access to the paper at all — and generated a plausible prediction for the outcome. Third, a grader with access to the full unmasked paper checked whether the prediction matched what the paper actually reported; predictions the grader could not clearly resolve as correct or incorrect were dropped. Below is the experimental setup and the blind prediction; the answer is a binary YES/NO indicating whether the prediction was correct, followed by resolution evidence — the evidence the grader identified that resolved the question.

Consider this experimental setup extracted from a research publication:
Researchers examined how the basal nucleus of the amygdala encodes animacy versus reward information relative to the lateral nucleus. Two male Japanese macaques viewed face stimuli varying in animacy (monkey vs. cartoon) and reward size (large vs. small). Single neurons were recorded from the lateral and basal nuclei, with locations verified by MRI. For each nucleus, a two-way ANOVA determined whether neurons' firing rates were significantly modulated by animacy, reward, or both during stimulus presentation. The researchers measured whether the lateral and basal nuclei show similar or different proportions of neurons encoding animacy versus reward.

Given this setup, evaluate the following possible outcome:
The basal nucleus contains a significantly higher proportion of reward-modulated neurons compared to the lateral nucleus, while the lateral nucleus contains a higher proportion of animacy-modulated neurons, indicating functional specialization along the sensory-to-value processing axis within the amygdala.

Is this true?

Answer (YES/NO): YES